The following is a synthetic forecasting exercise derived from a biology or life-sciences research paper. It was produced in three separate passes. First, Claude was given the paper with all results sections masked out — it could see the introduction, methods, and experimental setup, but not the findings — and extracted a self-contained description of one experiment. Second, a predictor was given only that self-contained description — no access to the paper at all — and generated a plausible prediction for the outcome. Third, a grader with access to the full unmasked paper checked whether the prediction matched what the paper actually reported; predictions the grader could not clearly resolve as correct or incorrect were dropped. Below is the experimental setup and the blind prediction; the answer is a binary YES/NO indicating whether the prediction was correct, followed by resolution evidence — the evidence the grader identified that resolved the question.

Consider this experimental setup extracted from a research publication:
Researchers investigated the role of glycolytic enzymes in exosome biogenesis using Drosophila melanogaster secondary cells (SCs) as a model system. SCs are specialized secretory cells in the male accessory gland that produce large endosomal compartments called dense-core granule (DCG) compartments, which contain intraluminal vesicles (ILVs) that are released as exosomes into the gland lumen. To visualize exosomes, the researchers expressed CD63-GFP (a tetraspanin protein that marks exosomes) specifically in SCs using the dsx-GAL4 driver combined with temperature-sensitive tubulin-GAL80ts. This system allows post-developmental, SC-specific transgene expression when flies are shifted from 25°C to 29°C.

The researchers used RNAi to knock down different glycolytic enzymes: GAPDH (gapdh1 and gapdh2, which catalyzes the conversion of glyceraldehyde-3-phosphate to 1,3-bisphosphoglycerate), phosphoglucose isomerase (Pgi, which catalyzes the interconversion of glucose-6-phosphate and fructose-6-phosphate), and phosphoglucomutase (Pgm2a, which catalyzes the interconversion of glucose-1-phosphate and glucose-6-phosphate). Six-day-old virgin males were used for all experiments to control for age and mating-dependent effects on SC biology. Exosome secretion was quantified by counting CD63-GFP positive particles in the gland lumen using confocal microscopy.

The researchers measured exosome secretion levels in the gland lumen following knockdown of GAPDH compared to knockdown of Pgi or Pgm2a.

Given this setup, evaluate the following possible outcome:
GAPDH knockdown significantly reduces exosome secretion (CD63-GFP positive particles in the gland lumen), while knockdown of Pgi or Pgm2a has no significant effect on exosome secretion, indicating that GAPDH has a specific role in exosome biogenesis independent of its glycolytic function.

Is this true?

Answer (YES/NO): YES